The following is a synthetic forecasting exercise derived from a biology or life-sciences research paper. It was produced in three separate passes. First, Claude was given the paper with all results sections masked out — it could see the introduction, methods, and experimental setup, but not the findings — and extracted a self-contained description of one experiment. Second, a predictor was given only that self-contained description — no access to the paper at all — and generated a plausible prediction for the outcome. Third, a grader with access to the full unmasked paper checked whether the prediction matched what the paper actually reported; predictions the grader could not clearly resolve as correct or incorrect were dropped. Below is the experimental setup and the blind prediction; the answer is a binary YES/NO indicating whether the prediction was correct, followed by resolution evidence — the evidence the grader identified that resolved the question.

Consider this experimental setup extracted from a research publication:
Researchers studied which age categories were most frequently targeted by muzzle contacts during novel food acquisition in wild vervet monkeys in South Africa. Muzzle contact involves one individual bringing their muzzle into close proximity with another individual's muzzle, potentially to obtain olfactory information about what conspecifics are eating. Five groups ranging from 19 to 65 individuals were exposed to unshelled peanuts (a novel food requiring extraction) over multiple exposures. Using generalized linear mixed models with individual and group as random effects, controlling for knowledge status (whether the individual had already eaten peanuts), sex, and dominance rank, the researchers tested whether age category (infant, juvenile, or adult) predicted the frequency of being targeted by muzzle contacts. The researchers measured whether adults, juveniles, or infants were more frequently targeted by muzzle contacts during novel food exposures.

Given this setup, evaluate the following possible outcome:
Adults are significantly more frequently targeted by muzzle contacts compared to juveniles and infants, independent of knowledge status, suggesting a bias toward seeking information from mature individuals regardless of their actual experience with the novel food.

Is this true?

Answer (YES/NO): NO